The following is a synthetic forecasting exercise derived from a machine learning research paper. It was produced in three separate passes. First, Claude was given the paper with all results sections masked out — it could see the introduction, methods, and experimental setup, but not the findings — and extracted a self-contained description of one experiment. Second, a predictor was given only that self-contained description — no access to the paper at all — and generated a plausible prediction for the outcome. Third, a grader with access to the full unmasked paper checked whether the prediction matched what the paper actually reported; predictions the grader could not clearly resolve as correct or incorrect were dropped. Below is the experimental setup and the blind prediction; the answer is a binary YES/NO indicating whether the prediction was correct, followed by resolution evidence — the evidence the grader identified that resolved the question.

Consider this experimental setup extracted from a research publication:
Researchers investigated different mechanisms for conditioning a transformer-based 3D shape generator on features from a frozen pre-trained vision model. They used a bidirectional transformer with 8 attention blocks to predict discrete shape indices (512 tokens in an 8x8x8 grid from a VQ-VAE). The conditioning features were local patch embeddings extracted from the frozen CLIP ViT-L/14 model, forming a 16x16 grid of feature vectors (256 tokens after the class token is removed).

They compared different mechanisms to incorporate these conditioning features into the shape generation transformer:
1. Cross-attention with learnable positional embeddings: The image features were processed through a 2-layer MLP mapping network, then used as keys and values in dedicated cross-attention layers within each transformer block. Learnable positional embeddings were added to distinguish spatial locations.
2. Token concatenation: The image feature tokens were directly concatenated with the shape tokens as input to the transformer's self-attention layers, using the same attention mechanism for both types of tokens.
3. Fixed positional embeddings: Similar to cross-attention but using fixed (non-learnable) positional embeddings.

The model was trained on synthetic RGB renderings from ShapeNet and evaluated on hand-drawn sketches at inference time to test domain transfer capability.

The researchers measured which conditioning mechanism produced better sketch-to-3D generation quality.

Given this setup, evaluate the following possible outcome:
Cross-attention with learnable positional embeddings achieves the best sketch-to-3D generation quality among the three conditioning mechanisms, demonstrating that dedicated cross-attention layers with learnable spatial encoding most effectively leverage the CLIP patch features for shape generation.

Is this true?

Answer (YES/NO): YES